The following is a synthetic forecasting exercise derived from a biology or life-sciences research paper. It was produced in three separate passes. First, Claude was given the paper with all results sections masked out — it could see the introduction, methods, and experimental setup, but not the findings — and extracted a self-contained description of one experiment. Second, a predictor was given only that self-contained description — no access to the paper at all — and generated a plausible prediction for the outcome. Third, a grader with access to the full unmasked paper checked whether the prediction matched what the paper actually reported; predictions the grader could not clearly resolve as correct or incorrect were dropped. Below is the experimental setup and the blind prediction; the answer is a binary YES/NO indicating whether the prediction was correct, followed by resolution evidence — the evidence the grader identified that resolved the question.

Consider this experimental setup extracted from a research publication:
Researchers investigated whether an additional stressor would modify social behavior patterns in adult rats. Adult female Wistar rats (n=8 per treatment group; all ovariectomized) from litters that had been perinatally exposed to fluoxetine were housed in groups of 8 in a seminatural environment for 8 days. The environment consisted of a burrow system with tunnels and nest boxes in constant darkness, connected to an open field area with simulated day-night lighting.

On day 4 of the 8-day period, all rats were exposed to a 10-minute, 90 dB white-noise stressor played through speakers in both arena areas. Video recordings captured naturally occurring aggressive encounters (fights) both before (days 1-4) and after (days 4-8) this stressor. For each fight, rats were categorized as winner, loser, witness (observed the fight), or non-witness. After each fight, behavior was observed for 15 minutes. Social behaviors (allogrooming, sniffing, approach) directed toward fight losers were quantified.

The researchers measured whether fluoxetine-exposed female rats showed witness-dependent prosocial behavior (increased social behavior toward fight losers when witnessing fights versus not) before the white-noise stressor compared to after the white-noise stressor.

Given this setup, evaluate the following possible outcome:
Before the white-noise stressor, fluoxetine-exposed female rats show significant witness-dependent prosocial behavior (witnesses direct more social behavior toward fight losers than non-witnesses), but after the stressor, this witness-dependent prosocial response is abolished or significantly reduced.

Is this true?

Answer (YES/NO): NO